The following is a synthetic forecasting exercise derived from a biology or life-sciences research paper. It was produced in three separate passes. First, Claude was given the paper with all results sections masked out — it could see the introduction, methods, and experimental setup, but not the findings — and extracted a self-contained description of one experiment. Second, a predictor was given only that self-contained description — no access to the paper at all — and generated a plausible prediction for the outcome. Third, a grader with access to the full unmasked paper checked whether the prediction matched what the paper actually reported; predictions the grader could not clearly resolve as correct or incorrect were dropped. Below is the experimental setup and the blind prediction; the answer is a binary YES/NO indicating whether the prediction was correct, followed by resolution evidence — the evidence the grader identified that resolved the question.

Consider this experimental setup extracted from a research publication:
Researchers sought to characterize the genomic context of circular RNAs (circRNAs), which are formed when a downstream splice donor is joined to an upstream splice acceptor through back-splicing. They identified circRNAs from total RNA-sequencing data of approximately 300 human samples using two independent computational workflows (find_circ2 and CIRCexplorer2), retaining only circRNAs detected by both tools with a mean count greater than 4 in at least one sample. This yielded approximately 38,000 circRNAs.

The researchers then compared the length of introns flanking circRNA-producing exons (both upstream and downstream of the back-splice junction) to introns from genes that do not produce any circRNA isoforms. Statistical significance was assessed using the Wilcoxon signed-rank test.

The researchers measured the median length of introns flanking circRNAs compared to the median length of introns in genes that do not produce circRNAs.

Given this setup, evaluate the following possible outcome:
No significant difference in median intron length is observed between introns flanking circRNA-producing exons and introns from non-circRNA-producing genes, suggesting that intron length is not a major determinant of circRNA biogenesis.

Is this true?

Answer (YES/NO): NO